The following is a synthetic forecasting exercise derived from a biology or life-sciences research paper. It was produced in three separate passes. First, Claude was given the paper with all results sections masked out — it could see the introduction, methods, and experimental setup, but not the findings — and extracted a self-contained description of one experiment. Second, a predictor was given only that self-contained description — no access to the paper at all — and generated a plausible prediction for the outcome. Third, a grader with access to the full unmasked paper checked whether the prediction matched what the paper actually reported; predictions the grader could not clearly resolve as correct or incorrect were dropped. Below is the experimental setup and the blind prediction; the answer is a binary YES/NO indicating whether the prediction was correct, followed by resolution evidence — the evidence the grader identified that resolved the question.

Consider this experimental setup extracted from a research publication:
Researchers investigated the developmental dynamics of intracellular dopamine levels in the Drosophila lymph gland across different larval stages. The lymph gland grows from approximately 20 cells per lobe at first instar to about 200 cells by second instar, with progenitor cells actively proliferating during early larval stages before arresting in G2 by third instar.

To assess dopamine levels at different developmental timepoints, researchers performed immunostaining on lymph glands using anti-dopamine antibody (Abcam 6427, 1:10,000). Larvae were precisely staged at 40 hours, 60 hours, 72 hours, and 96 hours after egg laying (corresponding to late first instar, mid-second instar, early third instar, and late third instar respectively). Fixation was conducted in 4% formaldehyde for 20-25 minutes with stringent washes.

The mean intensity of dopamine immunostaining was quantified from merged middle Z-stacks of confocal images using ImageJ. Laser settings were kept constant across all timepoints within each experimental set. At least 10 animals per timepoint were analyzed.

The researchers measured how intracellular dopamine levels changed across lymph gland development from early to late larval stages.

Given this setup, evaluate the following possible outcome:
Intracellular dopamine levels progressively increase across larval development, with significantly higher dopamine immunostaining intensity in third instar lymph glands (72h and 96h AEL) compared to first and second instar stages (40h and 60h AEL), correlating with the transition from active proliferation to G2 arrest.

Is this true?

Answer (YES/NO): YES